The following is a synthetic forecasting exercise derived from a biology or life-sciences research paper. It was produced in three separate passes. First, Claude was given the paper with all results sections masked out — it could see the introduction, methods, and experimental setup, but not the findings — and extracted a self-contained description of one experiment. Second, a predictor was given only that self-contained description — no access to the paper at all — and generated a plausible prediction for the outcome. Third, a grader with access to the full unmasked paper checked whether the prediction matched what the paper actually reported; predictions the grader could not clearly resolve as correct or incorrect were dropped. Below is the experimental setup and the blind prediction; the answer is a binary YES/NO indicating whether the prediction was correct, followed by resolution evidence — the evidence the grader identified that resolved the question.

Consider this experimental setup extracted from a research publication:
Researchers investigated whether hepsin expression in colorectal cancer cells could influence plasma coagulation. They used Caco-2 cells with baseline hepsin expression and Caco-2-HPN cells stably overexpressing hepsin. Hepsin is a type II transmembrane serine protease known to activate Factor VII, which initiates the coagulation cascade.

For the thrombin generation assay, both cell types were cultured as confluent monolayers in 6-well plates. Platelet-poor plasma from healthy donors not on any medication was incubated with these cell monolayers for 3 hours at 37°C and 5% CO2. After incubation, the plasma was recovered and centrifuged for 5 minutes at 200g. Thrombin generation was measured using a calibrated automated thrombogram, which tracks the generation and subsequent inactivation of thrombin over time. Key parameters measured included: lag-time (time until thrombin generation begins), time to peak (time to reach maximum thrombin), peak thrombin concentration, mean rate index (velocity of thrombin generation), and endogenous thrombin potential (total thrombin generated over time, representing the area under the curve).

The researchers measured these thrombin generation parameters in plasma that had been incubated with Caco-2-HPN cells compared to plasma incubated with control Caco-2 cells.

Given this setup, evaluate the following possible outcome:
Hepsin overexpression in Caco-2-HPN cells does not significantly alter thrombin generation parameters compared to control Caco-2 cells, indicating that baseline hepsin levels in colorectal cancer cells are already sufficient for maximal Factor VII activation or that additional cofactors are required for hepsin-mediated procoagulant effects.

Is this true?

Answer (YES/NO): NO